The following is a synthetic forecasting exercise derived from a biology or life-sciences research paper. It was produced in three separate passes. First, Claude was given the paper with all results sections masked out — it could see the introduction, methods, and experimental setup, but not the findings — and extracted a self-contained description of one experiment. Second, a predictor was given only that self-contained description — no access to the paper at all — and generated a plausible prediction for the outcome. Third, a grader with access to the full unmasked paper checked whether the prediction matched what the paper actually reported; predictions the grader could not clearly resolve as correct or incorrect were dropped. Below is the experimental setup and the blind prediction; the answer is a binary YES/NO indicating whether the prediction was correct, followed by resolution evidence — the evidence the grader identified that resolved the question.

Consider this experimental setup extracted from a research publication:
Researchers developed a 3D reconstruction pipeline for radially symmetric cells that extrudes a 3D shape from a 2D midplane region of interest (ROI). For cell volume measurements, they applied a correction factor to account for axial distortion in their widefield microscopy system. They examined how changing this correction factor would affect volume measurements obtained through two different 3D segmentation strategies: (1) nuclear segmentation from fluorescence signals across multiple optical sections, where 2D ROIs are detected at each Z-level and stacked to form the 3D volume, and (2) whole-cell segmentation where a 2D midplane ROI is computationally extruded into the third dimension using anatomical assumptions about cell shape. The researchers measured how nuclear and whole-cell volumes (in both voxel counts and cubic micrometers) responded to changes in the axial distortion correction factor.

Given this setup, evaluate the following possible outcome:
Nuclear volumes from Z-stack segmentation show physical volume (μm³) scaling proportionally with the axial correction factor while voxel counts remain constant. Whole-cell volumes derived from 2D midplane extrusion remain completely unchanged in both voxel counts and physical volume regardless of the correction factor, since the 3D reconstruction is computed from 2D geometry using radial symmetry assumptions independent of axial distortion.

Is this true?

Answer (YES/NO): NO